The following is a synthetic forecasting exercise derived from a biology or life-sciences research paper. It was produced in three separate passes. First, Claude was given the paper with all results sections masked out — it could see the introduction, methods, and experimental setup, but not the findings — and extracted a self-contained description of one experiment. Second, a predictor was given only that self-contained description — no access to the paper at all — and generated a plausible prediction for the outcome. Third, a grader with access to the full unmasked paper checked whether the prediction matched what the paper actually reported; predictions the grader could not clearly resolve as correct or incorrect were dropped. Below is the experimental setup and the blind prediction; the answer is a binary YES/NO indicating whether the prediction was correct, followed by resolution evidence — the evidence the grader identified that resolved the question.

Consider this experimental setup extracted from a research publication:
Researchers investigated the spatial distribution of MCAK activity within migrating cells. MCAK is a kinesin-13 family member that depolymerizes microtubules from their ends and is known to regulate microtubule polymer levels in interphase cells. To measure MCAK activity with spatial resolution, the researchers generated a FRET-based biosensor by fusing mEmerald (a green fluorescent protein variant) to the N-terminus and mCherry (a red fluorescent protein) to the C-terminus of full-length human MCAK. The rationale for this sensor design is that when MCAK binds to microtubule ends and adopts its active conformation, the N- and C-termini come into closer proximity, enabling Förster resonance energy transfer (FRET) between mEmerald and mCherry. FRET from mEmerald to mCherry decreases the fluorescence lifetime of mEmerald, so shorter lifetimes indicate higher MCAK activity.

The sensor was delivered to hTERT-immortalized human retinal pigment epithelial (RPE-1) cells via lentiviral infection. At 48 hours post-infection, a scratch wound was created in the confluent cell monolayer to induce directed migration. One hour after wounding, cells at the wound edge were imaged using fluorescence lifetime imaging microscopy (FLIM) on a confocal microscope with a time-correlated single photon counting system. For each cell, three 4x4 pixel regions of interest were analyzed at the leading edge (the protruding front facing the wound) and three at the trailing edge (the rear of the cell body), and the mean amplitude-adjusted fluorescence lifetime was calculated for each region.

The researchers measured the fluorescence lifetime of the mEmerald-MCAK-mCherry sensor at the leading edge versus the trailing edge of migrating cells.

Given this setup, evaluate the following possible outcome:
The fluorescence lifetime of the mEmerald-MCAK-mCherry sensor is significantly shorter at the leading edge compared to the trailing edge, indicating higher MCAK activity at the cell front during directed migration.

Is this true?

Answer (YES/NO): NO